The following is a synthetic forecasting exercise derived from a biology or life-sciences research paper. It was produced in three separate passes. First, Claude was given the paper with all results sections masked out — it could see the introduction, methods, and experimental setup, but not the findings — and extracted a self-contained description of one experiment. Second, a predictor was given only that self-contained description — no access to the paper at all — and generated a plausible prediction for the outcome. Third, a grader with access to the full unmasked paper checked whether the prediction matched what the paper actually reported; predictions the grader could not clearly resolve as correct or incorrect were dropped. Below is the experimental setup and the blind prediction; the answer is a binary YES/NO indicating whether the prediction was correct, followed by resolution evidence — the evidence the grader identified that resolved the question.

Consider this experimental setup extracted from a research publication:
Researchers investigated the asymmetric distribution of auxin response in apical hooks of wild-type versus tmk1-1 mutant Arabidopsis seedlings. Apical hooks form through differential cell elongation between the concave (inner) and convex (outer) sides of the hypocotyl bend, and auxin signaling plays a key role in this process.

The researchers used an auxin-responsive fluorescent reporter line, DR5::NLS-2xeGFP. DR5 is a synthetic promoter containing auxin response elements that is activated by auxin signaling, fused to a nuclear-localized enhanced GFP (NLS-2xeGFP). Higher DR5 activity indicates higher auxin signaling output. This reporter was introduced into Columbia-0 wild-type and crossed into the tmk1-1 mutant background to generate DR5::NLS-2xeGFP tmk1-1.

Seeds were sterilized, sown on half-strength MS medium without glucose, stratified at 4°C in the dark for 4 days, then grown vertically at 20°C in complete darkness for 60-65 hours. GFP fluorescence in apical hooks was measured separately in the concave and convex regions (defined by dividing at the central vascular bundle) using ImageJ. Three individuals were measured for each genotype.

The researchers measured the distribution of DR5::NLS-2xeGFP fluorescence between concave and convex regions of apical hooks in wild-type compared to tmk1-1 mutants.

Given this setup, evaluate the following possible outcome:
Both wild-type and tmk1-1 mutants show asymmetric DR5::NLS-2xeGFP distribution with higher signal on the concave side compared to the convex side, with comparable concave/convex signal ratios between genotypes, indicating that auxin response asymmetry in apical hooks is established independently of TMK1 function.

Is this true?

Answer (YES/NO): YES